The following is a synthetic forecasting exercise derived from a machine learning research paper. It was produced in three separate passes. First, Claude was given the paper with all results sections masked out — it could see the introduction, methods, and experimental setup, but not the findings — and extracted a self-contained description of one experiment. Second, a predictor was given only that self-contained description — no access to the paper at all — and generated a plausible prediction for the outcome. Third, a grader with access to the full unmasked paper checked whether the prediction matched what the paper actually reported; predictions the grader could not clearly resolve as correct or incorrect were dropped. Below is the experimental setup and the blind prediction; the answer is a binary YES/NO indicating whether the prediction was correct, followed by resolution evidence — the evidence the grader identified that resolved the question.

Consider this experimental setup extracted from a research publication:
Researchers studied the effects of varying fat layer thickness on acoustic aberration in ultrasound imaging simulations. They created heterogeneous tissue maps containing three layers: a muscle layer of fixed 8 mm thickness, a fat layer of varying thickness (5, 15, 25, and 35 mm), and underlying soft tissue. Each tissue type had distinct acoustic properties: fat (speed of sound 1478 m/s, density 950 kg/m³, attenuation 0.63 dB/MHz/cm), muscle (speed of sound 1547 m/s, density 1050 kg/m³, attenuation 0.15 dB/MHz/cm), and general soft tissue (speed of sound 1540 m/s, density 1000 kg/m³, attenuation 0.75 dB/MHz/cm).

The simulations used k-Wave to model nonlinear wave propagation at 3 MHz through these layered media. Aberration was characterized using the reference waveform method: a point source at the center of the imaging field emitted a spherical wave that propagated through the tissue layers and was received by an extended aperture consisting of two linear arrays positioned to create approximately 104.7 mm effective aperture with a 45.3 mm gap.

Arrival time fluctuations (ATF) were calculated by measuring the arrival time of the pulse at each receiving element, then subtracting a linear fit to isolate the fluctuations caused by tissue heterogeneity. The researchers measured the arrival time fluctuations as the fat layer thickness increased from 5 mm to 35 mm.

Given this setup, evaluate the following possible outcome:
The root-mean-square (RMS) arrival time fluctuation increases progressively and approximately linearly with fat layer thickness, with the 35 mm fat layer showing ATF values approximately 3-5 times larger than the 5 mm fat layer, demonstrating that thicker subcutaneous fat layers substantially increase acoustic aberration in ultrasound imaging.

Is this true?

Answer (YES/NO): NO